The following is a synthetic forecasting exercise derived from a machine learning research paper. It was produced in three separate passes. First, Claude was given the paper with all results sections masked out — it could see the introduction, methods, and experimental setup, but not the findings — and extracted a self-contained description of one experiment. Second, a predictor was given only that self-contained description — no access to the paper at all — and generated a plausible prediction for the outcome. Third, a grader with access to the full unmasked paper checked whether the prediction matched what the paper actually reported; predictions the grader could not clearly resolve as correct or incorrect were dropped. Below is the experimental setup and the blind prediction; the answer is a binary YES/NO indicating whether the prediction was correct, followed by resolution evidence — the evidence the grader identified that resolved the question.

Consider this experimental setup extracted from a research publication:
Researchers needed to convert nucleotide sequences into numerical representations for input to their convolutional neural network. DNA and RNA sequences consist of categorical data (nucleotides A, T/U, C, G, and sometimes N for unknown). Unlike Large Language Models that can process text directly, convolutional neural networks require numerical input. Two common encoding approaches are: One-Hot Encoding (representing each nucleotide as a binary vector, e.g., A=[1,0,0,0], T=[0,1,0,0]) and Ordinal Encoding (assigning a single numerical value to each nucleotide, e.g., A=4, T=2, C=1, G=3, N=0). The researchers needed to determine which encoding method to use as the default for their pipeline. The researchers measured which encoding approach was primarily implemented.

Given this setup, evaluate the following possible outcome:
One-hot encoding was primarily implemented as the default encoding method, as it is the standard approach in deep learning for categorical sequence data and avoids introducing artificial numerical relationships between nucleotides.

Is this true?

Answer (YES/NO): NO